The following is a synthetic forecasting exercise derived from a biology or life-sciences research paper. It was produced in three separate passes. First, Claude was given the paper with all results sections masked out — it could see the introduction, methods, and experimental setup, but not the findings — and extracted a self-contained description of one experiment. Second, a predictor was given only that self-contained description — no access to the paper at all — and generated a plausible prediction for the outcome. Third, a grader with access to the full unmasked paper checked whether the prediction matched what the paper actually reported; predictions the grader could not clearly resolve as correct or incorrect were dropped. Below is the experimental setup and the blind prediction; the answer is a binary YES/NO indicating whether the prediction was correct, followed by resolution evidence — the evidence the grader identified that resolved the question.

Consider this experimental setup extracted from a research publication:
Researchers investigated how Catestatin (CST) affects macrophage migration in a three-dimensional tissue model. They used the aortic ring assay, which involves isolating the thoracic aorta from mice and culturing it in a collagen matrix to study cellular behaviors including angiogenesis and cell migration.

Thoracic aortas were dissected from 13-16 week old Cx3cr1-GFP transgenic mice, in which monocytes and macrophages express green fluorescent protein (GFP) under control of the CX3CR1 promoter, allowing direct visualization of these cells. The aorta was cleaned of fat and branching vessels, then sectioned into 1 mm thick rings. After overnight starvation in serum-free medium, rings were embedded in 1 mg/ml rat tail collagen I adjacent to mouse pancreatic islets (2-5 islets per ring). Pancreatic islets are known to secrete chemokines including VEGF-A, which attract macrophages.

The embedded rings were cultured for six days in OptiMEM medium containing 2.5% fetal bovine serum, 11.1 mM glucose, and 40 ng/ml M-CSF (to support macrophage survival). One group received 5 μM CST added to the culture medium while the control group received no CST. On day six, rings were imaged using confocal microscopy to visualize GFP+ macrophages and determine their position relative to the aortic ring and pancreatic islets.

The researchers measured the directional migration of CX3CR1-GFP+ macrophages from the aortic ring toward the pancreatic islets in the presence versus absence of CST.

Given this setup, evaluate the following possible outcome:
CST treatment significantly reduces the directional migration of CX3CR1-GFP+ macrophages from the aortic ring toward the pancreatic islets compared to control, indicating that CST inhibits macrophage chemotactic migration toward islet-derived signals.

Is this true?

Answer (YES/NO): YES